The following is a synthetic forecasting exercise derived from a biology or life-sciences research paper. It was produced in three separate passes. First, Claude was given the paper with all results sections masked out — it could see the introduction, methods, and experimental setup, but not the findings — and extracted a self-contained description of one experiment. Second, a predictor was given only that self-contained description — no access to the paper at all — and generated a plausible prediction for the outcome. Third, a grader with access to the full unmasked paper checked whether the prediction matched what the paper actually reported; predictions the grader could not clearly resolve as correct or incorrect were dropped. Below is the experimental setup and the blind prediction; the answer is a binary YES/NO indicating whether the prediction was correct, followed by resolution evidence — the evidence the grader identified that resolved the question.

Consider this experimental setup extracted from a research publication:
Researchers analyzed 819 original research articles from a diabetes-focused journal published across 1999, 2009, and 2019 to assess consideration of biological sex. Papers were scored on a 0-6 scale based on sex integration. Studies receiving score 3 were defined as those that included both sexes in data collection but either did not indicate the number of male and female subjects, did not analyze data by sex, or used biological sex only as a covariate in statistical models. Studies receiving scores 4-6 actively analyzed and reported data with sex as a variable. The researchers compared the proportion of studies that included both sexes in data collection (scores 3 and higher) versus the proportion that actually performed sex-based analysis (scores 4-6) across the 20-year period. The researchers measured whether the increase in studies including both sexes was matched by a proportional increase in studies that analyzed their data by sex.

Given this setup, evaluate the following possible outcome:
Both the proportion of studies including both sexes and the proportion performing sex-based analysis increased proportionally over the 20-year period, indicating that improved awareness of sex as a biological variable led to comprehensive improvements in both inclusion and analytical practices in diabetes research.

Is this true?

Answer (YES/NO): NO